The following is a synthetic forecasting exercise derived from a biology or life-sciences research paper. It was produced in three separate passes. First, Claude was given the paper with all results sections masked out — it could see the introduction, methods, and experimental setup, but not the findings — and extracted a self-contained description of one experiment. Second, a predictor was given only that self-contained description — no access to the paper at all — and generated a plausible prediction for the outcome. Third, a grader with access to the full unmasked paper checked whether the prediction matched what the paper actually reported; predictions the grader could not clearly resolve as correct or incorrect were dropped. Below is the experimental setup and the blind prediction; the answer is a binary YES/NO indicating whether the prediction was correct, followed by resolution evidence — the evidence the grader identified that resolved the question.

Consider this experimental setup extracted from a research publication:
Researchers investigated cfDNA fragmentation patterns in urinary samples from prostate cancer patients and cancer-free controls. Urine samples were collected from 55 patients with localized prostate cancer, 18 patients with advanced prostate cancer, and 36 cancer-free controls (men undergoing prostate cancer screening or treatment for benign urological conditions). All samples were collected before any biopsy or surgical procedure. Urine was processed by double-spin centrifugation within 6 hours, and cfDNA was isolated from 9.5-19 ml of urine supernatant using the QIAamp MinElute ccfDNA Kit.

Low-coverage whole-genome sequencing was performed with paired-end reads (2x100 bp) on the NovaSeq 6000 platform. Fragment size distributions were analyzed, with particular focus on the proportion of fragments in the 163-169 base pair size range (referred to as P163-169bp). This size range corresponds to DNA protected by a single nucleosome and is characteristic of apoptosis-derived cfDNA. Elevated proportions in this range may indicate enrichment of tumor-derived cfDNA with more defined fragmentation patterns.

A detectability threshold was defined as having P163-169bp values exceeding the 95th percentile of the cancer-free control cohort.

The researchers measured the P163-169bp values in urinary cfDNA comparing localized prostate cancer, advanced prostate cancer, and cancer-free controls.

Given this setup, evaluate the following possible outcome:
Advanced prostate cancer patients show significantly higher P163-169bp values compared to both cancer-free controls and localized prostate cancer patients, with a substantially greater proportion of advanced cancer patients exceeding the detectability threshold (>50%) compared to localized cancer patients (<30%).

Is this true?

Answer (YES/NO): NO